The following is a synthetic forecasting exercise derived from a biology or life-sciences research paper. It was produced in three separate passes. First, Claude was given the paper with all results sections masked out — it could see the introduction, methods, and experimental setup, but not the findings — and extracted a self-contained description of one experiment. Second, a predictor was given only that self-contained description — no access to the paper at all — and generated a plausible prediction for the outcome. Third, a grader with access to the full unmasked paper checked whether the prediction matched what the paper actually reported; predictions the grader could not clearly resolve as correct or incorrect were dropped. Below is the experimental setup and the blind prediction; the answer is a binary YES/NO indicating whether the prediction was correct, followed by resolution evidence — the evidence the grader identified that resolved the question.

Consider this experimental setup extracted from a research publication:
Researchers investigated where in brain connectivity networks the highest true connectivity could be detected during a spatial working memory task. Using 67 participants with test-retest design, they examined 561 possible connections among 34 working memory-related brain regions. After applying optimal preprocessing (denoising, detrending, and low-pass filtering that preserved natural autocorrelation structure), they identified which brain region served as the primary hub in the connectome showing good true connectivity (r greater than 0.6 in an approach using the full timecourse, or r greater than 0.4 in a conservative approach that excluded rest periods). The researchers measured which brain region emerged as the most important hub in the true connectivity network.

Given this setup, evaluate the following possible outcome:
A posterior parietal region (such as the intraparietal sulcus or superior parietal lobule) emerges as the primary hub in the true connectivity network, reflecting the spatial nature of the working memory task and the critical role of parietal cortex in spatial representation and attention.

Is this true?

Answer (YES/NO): NO